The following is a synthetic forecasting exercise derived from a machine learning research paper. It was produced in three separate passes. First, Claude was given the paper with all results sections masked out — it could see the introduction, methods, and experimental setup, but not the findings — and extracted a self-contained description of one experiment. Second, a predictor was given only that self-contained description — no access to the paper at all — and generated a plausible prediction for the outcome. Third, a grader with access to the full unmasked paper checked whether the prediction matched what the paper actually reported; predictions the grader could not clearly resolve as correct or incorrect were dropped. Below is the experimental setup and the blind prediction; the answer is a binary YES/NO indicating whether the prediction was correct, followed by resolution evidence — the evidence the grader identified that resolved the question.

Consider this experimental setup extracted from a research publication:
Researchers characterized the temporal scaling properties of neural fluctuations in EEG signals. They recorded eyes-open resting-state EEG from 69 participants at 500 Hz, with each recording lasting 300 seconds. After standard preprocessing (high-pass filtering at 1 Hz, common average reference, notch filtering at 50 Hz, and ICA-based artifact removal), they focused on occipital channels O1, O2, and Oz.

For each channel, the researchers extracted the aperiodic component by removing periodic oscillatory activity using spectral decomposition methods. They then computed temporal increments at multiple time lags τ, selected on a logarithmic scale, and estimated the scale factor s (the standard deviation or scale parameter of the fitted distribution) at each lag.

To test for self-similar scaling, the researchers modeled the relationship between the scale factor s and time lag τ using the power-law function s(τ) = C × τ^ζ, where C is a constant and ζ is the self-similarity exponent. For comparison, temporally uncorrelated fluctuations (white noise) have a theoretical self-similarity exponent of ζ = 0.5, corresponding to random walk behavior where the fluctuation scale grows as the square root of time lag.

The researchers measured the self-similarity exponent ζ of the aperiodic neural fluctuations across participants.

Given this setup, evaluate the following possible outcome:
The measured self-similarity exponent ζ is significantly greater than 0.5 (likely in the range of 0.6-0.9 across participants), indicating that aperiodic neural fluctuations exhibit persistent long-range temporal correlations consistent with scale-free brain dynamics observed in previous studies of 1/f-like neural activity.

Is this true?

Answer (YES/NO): NO